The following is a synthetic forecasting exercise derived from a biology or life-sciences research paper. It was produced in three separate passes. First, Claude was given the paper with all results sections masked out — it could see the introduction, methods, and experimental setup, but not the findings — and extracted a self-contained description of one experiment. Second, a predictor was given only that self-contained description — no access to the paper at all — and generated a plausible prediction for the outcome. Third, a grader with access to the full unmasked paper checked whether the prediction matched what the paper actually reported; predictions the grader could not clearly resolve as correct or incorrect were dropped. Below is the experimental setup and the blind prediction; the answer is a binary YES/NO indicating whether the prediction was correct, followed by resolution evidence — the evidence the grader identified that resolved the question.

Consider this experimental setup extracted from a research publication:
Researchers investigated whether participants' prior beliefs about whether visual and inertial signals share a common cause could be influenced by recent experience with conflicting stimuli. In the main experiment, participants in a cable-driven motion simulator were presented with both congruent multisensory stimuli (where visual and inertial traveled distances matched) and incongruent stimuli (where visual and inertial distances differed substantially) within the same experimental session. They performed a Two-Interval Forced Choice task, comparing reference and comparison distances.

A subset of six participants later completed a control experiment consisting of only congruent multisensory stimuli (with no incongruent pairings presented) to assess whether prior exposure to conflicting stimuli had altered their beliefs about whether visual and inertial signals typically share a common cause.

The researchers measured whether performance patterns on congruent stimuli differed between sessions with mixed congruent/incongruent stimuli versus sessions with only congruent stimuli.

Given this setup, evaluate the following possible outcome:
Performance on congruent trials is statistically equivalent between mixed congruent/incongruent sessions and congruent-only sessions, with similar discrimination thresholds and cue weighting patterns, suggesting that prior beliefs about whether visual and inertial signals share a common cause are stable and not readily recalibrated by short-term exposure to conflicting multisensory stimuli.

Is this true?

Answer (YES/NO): YES